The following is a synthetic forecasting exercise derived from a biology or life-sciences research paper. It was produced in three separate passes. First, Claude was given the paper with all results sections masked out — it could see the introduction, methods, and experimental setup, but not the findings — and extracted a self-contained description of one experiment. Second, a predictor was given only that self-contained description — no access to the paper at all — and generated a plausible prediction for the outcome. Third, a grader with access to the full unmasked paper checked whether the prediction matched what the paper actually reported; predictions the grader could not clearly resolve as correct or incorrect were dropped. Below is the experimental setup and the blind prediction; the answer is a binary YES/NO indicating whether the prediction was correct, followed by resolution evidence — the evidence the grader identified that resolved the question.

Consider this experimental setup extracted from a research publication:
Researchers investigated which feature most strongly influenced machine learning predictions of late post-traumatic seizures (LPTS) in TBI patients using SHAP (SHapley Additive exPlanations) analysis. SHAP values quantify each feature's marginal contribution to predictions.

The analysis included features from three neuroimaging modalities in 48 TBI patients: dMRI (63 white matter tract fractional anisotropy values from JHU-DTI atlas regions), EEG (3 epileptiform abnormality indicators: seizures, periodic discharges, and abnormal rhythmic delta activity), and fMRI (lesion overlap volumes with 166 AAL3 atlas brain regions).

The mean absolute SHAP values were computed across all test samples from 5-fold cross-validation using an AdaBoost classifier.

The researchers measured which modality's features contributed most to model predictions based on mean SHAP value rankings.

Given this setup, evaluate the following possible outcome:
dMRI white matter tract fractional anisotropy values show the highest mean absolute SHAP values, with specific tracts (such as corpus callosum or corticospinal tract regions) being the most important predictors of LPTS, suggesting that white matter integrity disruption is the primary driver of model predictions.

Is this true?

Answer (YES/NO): NO